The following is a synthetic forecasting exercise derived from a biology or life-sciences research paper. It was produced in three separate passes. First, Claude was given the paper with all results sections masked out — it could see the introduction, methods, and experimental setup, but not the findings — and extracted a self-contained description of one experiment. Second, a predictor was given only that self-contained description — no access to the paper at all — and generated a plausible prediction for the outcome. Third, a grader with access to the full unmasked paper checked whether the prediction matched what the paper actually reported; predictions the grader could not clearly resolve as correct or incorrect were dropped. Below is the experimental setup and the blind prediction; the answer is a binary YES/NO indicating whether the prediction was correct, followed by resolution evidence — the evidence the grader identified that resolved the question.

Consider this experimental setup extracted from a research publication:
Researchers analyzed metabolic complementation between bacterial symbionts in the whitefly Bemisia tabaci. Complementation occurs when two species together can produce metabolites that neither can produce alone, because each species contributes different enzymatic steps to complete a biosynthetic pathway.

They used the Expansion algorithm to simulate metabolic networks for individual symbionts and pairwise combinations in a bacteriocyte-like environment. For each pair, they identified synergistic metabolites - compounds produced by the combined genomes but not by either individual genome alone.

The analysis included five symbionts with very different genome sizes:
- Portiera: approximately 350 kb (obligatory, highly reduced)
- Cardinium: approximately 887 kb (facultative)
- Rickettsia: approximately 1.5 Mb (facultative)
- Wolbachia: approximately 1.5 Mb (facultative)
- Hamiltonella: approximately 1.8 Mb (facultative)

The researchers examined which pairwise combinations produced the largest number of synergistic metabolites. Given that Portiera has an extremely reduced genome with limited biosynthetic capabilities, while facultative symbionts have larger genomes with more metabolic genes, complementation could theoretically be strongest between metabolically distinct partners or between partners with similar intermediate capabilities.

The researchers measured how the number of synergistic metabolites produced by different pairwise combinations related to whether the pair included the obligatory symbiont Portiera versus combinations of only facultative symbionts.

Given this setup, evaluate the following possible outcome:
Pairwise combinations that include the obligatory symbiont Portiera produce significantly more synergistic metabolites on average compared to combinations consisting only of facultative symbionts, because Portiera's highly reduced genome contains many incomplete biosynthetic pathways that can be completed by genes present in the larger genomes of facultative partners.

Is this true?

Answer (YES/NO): NO